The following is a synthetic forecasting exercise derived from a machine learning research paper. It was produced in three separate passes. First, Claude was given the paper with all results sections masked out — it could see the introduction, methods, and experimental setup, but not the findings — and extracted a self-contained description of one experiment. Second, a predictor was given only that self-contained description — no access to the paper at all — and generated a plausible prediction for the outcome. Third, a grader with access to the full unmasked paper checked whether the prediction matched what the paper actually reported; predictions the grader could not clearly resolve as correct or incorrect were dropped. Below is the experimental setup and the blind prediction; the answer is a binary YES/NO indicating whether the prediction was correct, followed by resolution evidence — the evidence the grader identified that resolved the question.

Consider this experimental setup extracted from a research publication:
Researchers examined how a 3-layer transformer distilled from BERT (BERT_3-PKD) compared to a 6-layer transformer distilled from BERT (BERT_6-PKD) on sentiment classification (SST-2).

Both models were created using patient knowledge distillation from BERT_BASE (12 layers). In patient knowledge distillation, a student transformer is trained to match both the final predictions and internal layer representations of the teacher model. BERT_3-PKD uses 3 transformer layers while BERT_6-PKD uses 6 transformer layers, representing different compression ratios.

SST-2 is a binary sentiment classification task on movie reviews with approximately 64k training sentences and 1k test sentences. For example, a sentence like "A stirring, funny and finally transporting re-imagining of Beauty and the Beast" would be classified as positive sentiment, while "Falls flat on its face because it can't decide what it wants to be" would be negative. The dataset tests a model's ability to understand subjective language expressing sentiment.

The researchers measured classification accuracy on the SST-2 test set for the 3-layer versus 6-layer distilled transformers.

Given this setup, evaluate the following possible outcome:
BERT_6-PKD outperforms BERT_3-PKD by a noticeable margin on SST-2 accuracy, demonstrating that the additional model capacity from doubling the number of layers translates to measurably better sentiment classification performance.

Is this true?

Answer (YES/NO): YES